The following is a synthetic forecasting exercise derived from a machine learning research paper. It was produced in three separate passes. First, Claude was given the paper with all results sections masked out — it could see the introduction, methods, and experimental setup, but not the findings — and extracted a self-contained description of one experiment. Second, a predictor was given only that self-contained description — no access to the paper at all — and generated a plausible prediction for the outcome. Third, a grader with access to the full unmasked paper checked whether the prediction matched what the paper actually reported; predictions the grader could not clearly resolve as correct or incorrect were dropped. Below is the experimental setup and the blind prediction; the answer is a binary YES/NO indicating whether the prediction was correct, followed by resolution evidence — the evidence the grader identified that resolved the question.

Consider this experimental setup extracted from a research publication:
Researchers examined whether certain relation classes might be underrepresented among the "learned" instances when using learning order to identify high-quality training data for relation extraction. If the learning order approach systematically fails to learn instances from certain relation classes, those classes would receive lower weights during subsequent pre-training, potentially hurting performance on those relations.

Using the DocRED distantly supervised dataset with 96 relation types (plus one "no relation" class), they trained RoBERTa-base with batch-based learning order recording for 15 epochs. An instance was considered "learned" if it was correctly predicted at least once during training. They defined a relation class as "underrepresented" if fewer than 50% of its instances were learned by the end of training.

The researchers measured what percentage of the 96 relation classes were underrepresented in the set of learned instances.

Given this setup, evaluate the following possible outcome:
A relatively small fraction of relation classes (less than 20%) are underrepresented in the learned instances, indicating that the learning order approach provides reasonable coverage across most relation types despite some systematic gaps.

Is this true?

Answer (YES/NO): YES